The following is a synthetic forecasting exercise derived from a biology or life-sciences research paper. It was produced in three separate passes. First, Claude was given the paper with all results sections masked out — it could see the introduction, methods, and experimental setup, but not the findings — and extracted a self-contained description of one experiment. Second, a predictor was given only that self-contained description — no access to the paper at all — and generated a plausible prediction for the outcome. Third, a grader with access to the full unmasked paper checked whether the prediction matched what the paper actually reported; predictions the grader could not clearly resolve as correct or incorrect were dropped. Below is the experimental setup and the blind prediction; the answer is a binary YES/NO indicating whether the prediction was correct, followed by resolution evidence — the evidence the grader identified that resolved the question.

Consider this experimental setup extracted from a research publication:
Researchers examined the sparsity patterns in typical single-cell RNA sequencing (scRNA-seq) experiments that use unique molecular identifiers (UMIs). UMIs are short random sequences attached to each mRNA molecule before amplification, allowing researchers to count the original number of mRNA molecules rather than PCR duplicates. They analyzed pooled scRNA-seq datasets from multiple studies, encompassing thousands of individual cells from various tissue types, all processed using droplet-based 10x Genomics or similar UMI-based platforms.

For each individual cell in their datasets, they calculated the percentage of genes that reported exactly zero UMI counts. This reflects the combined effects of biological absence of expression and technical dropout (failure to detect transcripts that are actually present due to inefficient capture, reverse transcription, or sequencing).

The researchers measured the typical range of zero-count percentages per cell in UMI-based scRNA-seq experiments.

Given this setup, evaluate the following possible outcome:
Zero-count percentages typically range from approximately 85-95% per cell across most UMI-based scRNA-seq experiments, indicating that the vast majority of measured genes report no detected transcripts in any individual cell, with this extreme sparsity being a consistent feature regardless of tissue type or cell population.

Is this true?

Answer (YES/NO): NO